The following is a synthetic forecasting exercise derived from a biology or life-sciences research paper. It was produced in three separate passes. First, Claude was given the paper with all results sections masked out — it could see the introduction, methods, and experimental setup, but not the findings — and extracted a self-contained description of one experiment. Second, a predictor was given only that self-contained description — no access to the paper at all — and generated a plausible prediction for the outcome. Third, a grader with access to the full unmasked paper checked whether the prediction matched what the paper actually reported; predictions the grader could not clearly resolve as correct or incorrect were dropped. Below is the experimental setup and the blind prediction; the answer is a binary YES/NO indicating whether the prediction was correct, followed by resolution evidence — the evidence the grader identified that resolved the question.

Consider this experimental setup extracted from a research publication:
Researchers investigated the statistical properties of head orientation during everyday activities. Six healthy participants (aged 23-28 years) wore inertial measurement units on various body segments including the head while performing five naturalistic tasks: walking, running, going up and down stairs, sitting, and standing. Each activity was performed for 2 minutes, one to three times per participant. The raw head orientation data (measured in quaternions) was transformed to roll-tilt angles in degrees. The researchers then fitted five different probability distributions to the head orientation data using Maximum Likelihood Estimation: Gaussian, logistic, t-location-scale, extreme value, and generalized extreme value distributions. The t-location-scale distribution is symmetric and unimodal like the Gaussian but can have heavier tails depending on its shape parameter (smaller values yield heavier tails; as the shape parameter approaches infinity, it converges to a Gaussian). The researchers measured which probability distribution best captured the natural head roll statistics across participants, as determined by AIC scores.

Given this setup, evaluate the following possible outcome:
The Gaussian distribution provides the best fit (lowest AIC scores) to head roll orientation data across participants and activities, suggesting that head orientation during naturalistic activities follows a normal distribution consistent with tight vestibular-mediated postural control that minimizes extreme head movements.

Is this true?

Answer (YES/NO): NO